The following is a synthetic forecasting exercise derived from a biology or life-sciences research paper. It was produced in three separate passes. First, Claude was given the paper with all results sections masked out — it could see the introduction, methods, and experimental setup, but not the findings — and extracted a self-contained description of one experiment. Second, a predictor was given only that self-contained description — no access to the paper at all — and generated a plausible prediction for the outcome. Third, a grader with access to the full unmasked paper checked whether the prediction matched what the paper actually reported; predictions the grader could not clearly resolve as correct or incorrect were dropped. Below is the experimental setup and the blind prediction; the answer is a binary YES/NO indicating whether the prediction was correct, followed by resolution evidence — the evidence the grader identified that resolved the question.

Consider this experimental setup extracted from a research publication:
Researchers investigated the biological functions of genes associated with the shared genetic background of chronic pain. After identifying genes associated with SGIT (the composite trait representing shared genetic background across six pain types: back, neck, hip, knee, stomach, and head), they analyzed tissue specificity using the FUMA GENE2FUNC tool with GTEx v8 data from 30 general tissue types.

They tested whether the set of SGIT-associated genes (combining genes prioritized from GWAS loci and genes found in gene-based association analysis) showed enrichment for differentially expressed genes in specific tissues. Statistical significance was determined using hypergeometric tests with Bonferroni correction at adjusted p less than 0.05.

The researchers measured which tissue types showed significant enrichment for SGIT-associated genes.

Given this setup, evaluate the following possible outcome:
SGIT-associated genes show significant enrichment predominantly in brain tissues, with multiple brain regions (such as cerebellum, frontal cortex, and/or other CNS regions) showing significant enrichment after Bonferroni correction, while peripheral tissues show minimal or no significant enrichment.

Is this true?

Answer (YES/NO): NO